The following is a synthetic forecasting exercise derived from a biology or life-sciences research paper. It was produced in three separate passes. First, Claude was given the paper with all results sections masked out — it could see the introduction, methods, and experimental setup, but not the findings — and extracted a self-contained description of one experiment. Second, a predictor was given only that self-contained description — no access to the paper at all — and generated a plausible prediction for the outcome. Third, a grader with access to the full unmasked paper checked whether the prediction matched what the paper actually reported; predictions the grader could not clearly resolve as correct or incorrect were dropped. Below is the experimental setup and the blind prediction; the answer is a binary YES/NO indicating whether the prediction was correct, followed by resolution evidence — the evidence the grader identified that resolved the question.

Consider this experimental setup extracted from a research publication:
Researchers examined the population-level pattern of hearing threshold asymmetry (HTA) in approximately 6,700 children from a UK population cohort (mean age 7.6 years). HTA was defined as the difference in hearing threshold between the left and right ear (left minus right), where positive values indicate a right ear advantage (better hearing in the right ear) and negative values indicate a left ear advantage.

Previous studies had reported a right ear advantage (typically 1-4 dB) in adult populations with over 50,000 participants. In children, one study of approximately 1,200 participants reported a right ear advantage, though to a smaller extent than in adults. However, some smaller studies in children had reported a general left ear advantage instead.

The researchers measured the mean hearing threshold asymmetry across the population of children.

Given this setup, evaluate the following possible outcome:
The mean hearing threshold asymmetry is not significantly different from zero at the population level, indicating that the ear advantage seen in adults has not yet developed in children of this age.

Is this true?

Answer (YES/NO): NO